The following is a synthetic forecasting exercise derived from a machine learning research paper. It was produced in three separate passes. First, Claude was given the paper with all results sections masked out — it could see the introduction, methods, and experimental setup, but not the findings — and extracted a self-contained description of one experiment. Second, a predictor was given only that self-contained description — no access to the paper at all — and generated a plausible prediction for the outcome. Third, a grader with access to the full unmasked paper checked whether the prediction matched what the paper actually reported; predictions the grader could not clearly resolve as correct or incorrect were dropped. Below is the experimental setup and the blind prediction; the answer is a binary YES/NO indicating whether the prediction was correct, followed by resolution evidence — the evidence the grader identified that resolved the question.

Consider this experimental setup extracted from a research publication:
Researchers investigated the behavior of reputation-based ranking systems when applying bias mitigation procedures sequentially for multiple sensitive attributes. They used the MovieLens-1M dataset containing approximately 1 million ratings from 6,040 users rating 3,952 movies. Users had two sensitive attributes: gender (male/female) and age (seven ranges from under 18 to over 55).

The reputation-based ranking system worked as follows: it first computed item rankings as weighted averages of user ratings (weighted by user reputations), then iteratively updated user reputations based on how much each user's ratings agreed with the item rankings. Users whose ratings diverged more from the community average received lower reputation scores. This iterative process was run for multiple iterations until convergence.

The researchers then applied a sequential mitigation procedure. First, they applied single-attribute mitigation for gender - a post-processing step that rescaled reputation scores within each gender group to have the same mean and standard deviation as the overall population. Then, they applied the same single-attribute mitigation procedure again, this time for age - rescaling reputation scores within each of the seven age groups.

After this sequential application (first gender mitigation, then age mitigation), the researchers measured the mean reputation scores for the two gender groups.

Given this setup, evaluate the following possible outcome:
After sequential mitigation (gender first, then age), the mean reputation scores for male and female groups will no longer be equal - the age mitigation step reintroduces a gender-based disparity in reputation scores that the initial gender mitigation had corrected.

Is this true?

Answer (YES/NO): YES